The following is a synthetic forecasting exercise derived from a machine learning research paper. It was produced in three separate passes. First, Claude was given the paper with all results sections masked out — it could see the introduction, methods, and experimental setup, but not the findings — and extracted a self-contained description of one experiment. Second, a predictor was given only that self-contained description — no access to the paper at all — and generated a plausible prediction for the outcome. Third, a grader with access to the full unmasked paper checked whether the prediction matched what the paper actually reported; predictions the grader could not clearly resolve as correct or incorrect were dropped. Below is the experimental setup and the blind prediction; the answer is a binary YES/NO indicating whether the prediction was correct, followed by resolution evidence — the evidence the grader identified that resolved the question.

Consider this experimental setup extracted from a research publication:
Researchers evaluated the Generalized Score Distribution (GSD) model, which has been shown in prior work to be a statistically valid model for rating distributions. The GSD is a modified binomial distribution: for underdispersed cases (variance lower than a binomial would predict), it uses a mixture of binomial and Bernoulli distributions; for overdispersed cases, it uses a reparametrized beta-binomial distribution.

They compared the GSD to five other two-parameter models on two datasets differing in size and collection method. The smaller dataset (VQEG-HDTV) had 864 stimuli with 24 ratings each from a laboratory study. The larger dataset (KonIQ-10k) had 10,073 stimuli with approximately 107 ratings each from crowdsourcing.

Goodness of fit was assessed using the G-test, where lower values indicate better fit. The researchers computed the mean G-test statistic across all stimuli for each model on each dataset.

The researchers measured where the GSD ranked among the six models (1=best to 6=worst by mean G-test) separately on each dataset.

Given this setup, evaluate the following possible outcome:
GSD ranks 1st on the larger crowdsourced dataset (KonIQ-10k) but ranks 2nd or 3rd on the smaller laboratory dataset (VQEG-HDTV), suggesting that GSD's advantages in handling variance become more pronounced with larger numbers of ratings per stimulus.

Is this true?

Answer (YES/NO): NO